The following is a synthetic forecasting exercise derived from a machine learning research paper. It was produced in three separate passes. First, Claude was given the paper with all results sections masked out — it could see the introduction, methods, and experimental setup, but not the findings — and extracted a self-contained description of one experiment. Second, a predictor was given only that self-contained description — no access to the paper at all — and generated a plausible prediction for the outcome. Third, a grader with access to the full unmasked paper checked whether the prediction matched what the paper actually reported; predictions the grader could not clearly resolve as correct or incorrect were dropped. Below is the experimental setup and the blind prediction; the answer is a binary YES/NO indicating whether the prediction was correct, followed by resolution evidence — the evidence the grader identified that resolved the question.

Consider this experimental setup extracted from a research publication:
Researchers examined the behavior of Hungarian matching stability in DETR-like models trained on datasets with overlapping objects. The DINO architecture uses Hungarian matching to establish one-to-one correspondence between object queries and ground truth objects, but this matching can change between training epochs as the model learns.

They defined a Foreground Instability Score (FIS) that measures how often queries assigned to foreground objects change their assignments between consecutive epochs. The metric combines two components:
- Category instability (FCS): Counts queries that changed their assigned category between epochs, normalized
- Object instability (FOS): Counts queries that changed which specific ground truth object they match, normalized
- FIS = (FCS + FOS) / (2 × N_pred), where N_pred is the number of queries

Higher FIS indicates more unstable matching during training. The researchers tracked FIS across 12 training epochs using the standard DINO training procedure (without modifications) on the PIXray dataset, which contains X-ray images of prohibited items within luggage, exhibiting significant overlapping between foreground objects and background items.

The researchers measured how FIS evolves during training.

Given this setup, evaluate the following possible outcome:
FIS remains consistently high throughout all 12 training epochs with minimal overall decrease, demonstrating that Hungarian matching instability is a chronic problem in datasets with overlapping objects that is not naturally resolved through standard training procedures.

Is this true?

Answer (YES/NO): NO